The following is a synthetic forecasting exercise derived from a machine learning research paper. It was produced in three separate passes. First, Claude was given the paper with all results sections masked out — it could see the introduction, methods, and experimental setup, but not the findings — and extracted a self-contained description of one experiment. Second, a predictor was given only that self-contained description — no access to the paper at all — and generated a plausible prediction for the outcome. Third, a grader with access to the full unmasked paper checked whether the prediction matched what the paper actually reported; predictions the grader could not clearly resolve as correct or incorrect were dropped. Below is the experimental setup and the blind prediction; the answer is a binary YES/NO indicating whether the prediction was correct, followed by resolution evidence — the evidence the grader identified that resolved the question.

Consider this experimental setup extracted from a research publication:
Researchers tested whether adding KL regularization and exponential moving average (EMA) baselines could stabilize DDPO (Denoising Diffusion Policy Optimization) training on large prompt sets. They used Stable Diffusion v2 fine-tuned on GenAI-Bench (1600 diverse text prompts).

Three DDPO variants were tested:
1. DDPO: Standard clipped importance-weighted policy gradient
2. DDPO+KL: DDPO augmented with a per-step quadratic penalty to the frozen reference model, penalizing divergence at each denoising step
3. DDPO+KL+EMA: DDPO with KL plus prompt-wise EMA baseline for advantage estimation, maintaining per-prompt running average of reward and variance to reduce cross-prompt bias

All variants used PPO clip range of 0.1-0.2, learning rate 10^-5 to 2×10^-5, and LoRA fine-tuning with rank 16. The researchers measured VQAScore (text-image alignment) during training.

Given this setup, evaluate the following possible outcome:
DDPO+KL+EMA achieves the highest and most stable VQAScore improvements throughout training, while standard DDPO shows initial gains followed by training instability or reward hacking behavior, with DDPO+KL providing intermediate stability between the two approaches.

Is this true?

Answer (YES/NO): NO